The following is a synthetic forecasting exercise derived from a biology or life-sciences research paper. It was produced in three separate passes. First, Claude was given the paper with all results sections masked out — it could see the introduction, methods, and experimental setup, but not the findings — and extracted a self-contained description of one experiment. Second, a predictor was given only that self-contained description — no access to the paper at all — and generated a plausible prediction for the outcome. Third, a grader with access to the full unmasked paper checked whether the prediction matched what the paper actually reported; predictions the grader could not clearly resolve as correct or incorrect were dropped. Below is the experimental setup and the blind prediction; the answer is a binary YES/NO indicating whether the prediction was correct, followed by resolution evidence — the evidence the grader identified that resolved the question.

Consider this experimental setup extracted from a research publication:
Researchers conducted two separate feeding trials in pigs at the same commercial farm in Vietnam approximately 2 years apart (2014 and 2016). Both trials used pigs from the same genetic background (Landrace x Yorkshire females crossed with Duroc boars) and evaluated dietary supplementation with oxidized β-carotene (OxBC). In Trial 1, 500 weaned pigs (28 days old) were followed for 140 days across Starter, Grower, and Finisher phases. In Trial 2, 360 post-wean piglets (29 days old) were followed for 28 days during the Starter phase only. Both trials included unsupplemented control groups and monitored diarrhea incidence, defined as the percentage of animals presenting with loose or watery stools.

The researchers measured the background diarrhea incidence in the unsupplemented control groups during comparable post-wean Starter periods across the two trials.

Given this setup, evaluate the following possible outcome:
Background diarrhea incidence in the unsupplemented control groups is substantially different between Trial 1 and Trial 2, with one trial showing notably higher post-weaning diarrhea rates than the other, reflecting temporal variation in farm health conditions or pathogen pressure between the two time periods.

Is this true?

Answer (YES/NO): YES